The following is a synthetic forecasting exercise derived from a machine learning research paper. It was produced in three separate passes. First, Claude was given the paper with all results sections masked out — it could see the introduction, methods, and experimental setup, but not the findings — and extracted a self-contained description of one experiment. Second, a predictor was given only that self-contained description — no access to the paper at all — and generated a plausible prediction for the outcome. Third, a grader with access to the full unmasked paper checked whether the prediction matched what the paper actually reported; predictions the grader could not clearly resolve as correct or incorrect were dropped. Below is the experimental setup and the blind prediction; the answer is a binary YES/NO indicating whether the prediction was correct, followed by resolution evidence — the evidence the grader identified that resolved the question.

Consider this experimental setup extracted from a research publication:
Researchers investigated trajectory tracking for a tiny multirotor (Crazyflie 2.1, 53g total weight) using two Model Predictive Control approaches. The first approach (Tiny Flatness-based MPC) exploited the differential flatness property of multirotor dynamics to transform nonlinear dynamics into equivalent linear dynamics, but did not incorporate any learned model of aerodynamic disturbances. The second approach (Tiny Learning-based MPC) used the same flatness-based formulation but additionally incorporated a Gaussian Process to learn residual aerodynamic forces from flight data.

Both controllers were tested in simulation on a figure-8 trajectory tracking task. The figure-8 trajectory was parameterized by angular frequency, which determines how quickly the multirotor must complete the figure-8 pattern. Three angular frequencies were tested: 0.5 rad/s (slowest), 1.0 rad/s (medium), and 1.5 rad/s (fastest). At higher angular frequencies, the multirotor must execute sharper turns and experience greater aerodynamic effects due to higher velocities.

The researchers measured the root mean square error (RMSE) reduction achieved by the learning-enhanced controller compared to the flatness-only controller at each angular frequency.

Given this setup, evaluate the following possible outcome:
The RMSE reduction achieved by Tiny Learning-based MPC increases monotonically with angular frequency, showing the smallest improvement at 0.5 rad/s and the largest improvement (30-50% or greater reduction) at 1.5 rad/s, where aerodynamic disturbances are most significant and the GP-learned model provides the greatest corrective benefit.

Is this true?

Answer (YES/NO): NO